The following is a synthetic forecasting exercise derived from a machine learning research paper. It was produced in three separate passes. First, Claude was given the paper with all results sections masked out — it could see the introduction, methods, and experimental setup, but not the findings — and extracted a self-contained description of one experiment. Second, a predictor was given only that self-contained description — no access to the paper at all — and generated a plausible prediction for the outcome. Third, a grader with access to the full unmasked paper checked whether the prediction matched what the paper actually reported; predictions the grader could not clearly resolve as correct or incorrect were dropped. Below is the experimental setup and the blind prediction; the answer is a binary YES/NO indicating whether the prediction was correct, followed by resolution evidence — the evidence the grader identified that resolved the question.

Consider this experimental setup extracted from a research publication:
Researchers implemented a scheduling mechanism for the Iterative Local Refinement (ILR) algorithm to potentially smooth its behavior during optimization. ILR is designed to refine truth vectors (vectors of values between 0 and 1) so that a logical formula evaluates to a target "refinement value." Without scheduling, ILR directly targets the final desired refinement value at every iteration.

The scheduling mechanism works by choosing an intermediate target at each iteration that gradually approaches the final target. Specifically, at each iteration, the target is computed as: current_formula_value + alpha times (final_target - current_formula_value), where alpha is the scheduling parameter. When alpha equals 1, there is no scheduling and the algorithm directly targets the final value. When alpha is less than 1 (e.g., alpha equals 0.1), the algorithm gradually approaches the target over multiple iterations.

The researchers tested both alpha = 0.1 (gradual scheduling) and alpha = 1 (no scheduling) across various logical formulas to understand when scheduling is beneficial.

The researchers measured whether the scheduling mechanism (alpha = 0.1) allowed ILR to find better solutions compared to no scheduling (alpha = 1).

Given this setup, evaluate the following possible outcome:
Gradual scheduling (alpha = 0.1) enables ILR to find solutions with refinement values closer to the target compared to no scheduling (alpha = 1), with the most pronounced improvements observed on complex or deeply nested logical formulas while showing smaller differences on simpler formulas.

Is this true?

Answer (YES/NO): NO